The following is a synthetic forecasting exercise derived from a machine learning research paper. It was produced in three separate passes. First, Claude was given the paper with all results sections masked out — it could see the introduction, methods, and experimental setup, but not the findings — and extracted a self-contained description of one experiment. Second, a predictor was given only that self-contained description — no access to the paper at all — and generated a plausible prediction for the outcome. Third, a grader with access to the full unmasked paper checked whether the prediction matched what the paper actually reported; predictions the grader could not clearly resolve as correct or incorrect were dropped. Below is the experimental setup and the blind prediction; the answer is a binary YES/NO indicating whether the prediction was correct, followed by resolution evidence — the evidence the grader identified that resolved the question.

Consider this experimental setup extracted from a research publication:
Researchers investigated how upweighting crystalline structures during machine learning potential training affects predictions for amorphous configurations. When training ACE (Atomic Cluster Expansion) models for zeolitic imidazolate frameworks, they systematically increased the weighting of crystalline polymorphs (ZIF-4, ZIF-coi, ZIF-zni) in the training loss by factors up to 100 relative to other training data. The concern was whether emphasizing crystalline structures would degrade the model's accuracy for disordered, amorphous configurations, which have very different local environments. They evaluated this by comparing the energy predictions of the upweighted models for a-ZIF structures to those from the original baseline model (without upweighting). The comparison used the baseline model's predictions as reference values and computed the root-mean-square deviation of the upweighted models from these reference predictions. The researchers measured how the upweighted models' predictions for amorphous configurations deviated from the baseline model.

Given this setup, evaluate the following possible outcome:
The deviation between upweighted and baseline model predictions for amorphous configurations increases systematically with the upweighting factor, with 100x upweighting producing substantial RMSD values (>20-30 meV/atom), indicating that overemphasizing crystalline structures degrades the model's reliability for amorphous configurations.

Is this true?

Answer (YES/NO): NO